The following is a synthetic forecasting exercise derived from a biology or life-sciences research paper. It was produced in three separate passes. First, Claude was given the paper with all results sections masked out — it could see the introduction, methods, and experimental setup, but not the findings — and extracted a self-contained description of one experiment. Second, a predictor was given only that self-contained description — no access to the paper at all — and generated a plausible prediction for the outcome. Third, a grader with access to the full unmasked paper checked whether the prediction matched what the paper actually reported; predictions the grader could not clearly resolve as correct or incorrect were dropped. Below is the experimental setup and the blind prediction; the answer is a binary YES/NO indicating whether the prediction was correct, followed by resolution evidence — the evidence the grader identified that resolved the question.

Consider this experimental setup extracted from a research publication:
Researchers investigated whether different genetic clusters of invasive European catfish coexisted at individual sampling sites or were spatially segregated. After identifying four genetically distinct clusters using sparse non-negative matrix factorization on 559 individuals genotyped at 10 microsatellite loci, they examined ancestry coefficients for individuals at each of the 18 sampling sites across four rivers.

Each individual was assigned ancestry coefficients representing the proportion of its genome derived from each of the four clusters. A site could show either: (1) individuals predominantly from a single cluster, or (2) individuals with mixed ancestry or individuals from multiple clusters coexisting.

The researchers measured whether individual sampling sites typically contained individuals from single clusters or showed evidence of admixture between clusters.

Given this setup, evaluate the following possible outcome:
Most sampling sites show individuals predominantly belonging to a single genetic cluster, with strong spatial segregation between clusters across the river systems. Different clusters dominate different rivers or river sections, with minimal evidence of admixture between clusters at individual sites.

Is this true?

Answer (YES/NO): NO